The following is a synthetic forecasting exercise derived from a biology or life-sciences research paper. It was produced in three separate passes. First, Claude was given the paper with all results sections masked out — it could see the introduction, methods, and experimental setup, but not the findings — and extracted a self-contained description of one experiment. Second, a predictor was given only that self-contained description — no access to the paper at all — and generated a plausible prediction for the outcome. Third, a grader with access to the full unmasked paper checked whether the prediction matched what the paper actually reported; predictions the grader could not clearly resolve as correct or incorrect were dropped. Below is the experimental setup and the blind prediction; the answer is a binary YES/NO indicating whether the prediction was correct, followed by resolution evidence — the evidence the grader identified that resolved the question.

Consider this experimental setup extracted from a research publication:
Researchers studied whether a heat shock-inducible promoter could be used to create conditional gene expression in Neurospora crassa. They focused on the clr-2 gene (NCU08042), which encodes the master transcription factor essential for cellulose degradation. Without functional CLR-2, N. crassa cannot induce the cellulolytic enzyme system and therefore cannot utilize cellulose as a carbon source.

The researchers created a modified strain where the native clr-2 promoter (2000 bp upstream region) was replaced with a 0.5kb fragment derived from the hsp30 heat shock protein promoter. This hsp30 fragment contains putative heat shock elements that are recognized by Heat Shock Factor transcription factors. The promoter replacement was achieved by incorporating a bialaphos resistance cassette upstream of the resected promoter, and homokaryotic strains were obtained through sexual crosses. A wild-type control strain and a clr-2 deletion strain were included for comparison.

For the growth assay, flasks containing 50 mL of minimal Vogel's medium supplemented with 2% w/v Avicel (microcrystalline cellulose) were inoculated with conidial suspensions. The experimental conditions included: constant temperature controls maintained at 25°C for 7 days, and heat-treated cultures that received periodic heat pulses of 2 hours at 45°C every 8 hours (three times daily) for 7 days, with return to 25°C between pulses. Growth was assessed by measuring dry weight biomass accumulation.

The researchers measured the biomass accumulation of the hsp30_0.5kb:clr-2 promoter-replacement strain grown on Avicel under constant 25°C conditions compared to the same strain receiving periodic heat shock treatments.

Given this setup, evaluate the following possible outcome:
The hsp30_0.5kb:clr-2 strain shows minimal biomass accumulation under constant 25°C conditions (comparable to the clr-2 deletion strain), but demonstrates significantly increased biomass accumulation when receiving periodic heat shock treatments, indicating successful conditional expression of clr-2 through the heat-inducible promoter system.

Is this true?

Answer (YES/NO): YES